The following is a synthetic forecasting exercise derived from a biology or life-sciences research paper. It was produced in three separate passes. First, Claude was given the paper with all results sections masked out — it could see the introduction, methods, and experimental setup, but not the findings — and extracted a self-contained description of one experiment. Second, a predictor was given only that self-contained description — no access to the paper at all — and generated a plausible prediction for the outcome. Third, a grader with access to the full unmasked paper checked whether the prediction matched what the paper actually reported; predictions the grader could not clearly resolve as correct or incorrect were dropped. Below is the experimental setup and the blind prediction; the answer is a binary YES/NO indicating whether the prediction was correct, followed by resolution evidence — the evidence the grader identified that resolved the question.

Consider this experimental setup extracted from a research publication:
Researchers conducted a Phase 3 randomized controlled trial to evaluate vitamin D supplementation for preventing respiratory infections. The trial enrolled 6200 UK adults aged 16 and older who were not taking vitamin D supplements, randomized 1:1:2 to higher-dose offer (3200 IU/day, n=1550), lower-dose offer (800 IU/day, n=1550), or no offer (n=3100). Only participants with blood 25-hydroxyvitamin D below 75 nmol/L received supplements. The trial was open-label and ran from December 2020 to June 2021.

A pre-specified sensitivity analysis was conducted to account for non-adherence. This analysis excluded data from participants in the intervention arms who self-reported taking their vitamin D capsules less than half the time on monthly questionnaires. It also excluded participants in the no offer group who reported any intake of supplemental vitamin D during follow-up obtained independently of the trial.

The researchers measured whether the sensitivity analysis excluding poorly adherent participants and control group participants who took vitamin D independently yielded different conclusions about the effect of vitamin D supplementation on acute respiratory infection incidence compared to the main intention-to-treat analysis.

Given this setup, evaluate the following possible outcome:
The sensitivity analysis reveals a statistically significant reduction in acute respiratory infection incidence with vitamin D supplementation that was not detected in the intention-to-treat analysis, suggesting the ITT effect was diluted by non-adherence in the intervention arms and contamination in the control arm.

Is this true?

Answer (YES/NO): NO